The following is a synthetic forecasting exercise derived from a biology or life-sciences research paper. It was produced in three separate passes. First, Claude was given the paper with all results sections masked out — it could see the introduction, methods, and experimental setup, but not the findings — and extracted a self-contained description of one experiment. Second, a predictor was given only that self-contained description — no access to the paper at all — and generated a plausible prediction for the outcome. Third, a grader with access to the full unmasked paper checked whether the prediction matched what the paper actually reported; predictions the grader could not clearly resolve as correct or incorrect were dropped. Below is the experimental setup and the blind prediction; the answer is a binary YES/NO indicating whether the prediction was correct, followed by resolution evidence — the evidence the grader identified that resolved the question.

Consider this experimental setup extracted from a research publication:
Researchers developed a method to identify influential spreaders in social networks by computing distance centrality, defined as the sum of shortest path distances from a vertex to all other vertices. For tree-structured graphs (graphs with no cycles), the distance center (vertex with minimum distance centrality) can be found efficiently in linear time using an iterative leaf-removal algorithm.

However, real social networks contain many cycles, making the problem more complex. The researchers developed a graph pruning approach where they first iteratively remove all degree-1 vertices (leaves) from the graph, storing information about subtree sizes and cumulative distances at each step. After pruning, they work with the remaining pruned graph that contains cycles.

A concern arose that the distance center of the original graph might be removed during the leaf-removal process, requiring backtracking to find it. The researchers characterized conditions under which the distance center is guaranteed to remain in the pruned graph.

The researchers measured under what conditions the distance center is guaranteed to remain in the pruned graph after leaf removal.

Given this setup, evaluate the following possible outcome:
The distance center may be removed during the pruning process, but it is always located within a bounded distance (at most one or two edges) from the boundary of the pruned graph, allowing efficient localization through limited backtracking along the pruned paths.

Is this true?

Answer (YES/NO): NO